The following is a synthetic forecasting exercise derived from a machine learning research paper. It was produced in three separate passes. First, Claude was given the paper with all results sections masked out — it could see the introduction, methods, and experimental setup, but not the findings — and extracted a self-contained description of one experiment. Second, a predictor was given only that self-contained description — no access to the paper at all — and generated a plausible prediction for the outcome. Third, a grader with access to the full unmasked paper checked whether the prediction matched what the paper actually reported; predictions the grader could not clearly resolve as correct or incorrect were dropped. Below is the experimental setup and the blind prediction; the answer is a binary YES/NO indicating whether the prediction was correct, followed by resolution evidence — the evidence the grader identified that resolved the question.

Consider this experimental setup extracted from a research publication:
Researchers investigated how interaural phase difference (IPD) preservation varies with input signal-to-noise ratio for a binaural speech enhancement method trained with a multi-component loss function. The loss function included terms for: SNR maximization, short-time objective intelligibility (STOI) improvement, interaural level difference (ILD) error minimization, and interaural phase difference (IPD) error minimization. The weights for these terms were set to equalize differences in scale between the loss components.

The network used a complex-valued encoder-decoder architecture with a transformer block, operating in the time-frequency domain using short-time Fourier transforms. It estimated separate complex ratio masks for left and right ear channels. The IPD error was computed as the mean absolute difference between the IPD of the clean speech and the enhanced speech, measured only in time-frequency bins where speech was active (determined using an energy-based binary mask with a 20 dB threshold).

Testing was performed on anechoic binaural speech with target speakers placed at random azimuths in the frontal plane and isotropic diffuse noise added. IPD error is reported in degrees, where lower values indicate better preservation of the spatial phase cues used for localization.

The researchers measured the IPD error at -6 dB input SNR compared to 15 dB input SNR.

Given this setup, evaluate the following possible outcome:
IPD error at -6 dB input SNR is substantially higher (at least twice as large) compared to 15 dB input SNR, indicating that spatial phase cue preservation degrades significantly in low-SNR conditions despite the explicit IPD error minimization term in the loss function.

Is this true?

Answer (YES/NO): YES